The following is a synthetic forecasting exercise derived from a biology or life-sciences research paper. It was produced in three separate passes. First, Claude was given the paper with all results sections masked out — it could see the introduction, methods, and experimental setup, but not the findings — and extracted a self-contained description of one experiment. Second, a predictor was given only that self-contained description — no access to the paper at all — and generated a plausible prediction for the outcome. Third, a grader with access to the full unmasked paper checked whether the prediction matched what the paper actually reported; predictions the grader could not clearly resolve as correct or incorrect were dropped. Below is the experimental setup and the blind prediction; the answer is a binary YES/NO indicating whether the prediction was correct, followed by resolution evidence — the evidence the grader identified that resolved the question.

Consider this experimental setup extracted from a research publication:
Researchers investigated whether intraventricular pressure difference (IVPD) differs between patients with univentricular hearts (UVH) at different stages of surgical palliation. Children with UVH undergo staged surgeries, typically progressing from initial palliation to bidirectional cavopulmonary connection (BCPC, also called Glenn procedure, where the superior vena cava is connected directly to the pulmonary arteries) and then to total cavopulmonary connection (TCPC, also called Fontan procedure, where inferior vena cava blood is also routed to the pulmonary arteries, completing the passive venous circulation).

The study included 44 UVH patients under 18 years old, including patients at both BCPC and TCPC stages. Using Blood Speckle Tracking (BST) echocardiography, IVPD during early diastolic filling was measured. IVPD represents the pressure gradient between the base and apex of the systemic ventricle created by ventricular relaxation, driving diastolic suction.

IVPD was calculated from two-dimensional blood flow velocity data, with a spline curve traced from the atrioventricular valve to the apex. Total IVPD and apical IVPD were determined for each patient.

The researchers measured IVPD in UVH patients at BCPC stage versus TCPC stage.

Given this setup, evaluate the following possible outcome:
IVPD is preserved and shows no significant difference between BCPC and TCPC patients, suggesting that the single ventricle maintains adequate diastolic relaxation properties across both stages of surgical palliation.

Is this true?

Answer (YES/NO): YES